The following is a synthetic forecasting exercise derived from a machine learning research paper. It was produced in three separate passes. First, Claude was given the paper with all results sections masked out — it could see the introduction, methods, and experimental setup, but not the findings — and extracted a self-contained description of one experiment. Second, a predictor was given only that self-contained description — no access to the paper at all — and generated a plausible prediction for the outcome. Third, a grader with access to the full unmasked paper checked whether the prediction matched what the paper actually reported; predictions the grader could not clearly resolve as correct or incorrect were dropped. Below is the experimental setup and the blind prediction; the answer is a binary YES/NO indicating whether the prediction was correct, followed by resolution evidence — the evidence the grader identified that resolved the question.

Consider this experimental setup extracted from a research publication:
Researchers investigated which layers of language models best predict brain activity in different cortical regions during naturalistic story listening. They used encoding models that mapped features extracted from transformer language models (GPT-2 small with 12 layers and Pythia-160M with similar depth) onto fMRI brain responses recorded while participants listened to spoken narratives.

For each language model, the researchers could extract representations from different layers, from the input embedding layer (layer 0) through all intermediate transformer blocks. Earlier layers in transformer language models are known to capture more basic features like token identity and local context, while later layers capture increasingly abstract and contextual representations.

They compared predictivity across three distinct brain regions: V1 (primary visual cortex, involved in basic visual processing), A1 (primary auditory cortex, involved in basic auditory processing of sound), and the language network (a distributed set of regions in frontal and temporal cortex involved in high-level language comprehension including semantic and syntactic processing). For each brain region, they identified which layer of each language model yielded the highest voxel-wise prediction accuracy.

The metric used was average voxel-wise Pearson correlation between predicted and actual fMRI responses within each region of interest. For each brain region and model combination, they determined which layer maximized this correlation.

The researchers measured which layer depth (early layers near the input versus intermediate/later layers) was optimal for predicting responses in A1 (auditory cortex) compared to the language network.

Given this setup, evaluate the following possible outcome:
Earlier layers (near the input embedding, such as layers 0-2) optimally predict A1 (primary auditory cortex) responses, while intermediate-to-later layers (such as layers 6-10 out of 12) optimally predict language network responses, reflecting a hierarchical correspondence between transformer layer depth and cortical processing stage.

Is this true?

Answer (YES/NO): YES